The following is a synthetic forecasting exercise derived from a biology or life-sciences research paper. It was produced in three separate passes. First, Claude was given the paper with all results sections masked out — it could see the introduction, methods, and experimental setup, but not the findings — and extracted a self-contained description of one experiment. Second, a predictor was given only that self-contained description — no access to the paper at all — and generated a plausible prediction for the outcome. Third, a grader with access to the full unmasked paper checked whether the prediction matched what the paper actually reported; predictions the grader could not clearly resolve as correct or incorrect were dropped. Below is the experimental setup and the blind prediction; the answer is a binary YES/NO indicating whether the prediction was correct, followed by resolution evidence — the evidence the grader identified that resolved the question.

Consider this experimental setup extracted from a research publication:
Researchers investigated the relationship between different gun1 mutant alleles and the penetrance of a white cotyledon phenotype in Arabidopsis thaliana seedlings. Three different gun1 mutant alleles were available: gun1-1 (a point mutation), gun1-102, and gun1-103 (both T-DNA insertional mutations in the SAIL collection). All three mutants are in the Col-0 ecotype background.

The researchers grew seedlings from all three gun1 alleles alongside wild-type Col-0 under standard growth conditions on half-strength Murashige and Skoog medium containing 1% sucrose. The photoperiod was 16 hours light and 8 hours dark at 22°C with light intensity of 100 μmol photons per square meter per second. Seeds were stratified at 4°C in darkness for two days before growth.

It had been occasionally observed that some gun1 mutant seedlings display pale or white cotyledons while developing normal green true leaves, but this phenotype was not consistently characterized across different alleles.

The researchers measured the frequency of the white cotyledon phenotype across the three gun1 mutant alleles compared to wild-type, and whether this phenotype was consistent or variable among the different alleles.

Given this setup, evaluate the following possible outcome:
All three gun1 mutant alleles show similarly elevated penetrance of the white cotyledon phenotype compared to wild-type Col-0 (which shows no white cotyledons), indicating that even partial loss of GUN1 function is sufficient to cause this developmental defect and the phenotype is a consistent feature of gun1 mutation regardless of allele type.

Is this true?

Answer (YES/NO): NO